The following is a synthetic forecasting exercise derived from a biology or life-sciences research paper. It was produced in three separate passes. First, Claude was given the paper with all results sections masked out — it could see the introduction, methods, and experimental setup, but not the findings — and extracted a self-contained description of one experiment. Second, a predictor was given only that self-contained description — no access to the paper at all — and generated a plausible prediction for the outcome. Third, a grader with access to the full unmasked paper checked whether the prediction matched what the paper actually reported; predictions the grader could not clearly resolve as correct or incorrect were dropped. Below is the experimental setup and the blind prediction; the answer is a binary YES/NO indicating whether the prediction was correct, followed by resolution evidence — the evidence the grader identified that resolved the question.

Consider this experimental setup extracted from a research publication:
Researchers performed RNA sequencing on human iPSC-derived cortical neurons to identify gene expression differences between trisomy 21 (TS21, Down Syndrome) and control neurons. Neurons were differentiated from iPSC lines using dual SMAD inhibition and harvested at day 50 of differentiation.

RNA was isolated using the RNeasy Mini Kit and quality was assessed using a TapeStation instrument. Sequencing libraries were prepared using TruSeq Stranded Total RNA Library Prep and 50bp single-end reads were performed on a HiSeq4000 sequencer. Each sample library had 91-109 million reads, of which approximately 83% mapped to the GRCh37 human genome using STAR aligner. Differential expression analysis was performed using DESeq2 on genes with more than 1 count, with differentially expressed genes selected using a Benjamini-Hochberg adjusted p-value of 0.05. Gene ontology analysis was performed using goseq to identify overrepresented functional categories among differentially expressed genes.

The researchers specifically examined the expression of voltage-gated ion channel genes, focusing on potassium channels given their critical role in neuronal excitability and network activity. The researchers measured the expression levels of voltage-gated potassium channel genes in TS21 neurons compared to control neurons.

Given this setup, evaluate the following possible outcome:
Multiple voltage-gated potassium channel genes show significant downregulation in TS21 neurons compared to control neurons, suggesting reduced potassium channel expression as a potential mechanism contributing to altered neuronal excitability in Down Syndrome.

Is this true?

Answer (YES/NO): YES